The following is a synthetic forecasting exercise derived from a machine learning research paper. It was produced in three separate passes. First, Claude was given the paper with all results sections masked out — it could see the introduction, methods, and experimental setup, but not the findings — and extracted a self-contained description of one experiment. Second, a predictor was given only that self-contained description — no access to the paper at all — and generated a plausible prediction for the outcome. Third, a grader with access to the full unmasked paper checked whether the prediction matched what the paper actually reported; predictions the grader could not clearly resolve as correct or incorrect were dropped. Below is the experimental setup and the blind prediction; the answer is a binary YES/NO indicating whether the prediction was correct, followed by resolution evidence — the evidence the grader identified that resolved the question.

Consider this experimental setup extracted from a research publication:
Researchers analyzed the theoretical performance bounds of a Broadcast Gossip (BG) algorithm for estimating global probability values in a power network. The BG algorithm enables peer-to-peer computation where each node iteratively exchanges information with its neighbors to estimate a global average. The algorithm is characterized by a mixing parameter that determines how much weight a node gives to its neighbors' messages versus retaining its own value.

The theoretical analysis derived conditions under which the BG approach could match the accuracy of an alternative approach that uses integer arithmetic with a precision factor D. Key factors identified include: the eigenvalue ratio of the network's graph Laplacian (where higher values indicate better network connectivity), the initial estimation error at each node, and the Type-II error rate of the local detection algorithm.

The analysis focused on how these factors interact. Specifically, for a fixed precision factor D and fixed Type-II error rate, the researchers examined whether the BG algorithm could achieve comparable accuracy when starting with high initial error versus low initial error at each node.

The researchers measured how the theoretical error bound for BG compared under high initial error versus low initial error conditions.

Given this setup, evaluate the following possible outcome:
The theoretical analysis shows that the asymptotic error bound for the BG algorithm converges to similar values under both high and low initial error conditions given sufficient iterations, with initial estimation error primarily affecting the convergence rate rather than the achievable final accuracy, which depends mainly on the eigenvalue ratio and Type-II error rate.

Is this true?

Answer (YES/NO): NO